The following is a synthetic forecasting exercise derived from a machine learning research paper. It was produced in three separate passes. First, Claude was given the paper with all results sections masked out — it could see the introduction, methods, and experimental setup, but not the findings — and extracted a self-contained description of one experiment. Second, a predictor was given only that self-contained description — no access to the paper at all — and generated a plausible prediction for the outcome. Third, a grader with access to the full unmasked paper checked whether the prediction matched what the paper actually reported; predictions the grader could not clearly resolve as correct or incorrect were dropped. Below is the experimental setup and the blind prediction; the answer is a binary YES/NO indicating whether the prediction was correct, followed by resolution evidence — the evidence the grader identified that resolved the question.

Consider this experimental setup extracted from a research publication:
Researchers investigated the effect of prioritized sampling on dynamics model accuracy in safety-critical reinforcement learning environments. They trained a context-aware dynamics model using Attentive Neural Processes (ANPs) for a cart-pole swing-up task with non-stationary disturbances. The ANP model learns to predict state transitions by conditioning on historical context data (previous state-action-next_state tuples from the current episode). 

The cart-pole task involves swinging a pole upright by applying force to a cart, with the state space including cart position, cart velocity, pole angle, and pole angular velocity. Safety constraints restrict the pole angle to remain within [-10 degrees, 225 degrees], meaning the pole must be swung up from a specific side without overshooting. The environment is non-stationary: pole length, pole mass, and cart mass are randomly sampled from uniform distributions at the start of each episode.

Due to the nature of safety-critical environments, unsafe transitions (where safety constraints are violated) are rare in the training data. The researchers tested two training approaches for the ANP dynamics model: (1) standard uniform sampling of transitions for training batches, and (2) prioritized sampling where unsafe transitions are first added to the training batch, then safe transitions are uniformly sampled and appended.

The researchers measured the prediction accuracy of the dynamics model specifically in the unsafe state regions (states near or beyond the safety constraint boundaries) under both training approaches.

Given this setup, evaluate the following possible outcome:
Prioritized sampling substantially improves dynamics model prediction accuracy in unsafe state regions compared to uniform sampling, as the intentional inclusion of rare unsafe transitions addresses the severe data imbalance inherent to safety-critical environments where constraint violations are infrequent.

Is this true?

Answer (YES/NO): YES